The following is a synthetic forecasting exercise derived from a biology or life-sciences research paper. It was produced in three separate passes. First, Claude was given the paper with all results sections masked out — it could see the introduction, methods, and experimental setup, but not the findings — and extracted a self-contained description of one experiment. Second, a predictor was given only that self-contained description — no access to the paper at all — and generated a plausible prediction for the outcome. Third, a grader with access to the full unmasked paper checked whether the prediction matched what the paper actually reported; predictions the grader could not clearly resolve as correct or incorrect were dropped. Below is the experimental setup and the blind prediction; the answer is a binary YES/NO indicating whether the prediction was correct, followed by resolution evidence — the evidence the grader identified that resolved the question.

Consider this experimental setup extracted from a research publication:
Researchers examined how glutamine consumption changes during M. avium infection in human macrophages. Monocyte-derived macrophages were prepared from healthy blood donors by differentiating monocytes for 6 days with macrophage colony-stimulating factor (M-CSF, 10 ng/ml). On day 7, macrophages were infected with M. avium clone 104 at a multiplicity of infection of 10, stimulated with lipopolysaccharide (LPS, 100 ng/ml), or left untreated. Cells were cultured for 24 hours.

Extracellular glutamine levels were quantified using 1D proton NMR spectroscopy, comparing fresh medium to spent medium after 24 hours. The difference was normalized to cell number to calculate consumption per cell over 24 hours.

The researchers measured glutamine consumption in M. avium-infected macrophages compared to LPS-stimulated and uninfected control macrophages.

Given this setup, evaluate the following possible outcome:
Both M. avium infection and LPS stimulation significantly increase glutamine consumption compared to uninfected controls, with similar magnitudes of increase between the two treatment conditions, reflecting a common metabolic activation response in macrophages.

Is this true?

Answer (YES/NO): NO